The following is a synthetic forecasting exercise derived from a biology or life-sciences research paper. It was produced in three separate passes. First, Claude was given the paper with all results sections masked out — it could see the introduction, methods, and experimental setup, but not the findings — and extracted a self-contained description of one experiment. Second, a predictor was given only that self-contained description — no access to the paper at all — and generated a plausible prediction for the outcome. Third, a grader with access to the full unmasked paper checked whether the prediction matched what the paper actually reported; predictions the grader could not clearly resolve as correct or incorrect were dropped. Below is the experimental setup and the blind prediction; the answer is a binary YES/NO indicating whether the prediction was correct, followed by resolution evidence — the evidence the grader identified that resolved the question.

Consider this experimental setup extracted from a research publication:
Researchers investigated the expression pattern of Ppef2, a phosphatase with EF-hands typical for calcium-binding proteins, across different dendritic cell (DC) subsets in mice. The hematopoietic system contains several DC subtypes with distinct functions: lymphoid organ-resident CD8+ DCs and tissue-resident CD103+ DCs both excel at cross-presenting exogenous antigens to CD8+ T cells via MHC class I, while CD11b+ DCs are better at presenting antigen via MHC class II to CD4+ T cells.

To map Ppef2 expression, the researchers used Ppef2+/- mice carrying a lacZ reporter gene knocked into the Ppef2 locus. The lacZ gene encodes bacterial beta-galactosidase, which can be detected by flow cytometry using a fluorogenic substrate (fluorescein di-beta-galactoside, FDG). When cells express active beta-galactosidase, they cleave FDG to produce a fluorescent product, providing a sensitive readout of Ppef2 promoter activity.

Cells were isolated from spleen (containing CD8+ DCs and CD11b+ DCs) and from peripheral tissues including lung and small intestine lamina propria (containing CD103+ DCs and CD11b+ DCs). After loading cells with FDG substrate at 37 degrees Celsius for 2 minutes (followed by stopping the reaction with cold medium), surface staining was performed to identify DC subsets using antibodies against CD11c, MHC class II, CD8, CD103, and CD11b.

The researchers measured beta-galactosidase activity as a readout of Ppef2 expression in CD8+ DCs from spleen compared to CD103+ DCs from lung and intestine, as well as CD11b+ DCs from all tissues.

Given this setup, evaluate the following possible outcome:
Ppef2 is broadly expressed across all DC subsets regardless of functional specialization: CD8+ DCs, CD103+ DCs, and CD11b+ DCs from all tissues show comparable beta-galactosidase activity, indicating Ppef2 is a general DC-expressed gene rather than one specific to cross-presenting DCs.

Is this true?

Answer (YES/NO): NO